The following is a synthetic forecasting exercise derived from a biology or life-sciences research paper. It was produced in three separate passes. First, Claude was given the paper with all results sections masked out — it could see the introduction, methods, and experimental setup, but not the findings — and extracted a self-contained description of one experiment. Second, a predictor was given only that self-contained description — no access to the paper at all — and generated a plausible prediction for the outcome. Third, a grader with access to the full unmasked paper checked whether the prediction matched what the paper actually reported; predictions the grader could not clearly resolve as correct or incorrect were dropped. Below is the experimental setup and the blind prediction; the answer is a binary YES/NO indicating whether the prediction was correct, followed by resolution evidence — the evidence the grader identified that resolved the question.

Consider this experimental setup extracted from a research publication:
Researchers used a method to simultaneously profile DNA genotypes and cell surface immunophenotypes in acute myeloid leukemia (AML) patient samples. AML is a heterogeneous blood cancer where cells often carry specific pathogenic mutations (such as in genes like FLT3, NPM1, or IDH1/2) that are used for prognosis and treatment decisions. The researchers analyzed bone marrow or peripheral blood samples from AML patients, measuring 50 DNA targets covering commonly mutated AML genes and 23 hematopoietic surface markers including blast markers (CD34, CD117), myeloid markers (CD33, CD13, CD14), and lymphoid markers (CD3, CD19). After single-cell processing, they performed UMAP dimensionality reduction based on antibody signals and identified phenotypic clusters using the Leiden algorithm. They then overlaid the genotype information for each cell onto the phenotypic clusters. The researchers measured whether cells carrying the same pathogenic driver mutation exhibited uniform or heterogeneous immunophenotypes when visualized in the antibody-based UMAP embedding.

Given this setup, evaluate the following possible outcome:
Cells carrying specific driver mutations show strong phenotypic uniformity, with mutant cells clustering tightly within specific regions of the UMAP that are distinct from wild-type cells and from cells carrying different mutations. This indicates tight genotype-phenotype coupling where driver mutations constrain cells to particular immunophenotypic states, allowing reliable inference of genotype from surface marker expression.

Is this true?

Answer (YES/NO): NO